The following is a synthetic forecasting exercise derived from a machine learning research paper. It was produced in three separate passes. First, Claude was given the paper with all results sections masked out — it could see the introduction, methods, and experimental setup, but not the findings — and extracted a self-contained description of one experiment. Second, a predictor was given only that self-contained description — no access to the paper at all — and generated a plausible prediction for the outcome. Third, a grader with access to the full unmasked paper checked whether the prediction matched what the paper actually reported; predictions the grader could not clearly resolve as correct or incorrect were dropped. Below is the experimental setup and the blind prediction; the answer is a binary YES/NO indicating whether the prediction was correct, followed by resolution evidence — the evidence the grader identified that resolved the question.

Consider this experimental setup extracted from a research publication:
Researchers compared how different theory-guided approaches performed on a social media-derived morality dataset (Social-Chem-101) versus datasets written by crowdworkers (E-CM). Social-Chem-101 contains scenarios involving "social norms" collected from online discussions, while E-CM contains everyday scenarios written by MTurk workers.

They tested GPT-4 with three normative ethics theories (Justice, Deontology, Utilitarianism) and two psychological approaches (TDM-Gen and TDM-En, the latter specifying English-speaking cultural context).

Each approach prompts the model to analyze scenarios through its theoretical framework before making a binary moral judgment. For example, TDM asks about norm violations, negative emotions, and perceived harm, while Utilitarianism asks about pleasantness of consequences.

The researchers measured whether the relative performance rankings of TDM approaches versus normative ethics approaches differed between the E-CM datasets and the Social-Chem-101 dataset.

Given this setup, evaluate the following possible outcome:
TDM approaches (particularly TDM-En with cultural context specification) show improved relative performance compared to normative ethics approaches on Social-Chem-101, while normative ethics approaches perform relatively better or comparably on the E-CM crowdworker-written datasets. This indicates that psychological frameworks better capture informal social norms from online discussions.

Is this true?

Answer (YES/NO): YES